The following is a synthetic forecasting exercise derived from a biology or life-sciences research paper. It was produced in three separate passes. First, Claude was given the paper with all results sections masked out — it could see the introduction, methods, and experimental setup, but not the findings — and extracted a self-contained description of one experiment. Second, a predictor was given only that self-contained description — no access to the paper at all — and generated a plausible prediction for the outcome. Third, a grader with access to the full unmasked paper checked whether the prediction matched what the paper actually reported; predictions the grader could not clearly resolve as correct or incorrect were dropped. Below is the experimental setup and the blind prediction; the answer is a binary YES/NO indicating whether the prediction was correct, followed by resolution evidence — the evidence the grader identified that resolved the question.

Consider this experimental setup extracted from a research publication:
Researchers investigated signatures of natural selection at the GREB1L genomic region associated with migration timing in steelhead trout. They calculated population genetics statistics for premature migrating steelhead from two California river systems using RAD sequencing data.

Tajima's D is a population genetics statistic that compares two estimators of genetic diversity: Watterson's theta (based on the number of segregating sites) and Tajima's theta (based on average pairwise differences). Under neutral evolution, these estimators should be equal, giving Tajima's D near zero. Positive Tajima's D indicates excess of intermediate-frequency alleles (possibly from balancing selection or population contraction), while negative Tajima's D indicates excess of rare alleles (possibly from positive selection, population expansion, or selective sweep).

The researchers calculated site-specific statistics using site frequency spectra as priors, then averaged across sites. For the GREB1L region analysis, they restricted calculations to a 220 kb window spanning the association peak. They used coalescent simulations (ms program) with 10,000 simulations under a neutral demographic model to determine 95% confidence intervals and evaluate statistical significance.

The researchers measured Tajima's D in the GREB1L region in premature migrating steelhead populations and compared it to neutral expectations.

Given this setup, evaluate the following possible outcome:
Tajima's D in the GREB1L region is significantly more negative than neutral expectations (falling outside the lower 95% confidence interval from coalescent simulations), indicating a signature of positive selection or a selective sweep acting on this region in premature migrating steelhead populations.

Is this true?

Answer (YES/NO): YES